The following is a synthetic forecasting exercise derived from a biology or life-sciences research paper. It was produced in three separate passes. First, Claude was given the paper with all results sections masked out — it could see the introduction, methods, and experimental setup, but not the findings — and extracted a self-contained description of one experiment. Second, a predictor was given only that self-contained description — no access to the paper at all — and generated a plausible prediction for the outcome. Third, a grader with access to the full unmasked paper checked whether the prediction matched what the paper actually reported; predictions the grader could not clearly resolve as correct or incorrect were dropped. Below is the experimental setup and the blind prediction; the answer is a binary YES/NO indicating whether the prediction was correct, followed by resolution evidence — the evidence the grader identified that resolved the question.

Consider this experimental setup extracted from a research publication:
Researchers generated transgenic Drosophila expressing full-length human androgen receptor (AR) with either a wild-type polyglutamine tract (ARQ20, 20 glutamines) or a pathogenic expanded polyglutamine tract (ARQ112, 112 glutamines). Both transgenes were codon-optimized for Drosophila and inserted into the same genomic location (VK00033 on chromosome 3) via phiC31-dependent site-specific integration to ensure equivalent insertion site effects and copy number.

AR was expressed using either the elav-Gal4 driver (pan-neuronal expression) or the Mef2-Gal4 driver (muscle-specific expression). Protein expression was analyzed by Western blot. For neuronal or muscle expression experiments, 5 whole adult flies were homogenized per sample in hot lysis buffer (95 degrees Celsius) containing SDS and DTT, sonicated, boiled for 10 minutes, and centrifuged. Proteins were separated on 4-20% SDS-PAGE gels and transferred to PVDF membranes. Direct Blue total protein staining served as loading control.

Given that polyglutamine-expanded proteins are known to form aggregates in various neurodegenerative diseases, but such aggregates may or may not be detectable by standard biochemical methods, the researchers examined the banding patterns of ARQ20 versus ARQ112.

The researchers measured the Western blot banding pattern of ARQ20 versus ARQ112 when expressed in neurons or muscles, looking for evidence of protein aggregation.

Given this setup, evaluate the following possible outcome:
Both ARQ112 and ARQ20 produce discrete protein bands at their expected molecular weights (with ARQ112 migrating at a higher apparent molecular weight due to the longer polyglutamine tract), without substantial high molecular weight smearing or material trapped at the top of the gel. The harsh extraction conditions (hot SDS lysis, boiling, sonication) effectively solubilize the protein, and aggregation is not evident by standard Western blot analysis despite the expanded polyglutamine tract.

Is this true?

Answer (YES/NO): NO